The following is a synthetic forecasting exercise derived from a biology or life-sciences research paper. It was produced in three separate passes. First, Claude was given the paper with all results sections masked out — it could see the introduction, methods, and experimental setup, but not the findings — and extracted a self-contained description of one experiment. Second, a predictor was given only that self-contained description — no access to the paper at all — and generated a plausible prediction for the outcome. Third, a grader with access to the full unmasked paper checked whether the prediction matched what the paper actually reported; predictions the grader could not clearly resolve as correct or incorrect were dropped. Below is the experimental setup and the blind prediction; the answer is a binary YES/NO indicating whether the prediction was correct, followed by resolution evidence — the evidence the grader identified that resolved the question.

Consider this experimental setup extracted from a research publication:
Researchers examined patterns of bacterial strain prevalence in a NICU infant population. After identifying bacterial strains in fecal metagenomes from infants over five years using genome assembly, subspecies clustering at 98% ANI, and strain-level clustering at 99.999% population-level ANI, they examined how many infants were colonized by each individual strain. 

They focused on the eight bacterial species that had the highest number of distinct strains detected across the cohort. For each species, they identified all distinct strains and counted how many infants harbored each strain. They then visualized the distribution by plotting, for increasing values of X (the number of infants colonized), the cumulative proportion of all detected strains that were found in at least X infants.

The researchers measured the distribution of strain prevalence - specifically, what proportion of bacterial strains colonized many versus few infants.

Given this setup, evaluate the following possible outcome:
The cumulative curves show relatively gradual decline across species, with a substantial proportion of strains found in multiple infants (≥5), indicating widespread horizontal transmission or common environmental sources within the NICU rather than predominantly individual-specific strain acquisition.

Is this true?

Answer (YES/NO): NO